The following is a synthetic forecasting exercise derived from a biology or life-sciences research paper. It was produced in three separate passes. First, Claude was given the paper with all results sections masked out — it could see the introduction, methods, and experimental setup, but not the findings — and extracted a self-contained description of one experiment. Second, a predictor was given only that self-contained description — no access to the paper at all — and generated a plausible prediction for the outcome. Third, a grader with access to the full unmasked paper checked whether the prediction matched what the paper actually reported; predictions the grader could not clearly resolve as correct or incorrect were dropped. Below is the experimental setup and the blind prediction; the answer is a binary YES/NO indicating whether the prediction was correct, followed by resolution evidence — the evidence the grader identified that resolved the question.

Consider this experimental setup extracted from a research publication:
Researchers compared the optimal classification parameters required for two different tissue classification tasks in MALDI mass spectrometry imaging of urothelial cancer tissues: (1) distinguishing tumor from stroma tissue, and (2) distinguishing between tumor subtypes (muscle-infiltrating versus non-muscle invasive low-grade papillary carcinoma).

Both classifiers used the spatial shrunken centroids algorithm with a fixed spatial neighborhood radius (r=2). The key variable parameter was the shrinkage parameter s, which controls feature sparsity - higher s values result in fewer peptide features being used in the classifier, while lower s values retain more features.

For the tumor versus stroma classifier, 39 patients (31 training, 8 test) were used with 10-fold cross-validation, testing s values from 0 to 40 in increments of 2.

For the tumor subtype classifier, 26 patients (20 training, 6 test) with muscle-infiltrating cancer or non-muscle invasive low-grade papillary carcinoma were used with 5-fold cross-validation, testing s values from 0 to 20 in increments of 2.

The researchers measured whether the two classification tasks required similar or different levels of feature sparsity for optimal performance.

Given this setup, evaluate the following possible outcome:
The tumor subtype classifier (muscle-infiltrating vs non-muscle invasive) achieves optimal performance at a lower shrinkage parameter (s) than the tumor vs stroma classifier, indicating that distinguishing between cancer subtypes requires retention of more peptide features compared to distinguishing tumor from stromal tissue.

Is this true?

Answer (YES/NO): YES